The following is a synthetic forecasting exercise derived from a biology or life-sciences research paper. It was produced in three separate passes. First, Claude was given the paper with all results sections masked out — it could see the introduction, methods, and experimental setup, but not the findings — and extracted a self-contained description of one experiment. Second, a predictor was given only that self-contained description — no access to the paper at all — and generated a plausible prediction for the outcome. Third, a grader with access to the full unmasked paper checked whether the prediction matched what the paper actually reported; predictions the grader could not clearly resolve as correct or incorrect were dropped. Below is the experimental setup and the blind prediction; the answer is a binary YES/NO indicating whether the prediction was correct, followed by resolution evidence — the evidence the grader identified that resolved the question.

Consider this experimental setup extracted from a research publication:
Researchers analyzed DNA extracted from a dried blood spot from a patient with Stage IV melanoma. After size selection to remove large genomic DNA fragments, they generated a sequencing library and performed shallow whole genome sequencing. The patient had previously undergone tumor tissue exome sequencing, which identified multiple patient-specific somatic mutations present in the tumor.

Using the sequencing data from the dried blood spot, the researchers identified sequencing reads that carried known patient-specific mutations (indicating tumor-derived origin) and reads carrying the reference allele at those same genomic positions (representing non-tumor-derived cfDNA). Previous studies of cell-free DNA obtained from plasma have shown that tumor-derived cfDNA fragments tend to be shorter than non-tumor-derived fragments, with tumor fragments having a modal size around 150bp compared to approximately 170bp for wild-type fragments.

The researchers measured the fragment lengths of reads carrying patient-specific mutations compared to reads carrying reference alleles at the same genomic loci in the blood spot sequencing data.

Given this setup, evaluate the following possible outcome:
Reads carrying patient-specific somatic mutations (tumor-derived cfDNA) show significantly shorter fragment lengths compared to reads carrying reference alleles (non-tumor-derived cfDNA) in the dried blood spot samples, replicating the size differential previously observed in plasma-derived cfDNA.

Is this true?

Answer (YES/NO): YES